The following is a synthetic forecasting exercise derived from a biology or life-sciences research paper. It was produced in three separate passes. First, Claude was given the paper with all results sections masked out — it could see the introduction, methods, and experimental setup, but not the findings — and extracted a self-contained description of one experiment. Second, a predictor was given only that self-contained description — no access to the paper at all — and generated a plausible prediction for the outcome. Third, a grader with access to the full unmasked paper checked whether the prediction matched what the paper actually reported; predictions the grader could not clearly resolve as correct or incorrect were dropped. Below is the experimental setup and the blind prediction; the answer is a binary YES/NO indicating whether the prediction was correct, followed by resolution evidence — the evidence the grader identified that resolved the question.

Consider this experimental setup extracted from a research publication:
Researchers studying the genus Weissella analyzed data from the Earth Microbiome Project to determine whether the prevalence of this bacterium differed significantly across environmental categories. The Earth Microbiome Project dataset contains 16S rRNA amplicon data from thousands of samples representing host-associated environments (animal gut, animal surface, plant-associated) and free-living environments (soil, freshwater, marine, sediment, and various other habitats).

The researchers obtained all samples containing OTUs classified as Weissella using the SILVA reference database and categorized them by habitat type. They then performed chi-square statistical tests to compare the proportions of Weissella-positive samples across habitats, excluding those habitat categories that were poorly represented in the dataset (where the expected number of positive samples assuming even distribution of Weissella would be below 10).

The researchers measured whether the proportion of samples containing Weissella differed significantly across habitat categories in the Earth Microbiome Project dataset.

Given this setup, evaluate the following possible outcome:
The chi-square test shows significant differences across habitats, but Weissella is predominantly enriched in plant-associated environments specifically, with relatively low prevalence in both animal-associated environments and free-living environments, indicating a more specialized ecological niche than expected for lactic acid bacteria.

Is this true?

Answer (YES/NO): NO